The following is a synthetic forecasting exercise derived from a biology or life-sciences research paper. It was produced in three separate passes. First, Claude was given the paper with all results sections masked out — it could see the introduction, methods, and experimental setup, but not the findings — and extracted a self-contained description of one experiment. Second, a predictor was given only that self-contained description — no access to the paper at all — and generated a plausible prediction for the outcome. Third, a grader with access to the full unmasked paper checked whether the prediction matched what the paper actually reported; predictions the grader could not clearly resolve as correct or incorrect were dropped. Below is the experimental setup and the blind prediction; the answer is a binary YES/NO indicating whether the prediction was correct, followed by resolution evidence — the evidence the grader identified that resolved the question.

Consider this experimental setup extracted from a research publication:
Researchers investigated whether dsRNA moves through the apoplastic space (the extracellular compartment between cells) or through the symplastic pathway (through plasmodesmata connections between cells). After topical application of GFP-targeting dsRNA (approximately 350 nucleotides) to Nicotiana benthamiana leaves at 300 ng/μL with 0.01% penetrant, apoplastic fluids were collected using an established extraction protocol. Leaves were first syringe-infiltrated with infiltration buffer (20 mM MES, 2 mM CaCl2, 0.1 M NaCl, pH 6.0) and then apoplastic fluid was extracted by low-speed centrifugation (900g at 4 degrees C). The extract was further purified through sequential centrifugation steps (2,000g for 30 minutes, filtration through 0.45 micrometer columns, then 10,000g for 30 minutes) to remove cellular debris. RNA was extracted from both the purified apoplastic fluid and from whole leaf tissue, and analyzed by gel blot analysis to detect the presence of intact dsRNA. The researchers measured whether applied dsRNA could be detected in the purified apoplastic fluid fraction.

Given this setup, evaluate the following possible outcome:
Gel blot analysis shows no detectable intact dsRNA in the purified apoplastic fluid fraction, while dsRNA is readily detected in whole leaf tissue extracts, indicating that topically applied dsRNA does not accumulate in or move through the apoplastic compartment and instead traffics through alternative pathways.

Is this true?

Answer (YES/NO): NO